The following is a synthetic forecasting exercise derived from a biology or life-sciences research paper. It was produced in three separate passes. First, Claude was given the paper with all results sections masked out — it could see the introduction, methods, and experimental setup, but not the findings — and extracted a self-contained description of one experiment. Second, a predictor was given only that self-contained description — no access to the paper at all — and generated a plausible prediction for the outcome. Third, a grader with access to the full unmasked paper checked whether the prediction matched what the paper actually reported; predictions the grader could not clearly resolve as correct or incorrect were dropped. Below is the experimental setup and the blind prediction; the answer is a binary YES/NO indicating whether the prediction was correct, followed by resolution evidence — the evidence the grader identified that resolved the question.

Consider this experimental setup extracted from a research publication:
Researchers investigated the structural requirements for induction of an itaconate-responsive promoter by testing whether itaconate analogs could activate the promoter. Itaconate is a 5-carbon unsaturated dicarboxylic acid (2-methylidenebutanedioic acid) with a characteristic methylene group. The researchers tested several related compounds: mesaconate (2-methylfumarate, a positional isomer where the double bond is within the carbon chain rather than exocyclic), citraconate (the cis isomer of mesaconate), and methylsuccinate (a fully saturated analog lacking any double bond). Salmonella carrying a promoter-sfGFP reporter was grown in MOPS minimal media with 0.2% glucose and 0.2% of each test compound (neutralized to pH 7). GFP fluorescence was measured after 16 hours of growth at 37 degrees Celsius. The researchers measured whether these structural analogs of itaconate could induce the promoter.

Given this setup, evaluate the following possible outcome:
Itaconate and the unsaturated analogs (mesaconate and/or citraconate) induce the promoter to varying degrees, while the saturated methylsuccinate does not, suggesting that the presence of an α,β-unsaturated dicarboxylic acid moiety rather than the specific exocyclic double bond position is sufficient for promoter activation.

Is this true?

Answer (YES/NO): NO